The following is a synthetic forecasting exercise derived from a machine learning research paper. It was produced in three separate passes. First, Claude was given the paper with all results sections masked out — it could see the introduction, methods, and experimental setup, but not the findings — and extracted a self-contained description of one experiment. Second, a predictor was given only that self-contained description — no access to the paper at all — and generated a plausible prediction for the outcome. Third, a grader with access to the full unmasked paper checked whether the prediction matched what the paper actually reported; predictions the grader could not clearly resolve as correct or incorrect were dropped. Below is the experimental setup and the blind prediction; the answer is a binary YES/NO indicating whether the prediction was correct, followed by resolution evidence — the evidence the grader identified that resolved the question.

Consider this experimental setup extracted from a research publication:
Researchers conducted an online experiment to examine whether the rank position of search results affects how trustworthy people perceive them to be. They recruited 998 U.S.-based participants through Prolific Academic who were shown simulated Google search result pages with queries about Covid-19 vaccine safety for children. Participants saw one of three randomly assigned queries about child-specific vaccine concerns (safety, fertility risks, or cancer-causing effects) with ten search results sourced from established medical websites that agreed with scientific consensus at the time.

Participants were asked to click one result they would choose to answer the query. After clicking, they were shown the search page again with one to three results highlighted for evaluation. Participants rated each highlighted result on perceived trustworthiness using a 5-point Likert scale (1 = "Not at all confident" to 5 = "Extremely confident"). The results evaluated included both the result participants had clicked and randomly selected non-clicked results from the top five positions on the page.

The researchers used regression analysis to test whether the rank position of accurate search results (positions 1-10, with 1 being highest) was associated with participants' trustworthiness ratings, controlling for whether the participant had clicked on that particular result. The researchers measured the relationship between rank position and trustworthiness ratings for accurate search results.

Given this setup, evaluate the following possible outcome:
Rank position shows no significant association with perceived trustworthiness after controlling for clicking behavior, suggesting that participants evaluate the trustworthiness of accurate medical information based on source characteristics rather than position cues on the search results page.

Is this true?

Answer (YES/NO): YES